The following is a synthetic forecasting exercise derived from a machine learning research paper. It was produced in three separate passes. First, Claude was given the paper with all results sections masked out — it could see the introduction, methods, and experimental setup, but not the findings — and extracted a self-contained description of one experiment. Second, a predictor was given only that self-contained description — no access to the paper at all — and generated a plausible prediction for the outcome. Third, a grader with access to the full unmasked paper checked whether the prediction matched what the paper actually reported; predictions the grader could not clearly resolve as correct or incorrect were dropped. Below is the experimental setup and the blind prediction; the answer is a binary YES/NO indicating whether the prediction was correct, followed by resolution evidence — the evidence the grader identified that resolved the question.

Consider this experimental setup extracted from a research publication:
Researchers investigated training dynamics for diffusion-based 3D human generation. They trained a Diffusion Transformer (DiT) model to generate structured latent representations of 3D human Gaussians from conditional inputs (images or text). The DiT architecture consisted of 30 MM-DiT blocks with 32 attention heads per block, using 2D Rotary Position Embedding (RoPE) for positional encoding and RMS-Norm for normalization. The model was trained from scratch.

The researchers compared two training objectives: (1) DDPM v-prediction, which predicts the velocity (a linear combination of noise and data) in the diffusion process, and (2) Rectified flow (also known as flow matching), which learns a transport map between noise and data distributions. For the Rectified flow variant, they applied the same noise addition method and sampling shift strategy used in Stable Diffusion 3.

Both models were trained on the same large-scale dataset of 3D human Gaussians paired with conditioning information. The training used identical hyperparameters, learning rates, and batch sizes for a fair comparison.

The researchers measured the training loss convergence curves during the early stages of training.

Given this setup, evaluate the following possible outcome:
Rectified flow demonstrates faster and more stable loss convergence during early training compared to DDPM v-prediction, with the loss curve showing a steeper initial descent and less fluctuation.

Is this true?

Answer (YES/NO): NO